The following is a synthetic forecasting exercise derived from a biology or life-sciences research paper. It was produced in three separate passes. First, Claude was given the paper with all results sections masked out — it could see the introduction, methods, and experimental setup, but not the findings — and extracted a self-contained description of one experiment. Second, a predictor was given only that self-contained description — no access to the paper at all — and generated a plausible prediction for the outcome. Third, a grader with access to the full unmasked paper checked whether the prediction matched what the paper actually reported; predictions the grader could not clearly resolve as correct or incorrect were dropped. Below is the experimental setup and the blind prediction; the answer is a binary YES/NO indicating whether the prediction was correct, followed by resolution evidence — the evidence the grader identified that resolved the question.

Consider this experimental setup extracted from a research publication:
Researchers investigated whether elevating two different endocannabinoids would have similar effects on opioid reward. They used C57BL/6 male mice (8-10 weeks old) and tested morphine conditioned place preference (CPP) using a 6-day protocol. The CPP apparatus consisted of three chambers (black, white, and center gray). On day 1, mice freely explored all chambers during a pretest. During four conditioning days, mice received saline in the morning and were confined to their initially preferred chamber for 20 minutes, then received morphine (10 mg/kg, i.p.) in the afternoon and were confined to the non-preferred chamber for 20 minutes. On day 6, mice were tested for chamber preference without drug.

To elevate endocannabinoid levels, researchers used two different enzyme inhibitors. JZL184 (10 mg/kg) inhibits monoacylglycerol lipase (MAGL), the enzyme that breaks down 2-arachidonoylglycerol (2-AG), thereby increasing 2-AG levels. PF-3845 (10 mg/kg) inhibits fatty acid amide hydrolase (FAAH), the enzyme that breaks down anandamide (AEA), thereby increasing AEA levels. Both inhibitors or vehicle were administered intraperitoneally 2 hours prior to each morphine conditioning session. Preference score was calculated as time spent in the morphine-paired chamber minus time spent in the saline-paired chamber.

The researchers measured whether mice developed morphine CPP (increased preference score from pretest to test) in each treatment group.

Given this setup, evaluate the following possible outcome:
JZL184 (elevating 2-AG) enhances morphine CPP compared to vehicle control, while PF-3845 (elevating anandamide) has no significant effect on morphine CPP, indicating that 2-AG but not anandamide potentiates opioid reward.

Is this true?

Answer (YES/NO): NO